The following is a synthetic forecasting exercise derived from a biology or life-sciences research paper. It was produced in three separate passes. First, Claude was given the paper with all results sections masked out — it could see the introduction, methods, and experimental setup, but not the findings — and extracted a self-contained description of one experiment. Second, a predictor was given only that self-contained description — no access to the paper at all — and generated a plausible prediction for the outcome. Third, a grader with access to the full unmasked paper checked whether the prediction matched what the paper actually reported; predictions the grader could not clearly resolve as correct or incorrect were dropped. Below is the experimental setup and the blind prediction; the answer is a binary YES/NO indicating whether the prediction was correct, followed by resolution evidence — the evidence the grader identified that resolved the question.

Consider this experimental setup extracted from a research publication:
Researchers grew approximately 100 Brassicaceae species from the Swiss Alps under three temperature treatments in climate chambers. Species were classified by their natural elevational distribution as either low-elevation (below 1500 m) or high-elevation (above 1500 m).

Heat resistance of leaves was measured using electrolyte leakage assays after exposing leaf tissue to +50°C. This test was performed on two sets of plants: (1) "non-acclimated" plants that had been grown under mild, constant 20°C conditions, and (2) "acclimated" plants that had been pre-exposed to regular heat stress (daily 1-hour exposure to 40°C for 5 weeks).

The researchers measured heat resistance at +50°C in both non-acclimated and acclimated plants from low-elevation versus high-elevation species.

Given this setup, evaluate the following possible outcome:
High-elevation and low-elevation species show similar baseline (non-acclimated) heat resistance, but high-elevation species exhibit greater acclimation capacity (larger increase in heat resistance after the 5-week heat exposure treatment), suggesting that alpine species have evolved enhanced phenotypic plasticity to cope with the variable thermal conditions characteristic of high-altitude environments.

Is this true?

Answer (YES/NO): NO